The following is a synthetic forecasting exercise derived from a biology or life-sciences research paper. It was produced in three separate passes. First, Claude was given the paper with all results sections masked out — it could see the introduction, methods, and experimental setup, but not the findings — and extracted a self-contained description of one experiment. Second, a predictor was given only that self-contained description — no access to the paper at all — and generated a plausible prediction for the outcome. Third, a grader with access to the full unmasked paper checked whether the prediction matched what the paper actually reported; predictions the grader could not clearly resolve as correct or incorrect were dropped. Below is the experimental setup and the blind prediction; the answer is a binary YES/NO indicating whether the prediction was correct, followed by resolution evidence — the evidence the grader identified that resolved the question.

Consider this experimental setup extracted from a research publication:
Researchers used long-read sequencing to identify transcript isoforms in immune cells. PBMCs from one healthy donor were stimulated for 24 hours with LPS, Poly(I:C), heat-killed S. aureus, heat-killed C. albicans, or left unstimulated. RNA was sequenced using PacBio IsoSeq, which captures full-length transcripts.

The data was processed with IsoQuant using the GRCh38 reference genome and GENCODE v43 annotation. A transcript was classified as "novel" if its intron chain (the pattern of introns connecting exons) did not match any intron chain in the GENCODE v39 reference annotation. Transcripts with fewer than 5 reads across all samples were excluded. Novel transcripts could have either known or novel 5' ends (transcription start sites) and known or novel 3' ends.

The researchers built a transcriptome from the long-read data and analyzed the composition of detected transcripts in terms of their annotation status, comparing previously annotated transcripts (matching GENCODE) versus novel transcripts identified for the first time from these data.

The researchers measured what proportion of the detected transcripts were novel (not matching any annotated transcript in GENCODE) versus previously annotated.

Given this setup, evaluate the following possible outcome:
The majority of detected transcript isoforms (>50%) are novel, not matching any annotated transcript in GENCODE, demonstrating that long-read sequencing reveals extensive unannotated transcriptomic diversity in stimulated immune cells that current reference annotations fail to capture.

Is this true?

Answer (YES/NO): NO